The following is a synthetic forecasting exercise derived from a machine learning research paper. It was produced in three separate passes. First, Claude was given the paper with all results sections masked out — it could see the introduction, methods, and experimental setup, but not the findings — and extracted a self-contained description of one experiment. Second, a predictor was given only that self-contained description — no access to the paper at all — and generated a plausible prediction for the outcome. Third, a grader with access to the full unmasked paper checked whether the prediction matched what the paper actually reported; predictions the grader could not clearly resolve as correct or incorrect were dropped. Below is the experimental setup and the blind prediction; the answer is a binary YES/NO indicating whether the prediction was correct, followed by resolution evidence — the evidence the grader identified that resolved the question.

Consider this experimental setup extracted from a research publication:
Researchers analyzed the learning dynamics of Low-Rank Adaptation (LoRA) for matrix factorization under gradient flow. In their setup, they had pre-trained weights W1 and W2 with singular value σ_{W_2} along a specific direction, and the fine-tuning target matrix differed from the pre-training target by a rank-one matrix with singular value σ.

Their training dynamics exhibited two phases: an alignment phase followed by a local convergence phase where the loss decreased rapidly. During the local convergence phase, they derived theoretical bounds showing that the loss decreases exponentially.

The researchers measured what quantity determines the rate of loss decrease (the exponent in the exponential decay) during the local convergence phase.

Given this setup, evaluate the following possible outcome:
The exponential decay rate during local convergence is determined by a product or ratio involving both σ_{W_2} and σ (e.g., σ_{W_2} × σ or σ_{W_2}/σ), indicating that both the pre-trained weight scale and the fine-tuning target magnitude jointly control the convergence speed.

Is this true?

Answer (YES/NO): YES